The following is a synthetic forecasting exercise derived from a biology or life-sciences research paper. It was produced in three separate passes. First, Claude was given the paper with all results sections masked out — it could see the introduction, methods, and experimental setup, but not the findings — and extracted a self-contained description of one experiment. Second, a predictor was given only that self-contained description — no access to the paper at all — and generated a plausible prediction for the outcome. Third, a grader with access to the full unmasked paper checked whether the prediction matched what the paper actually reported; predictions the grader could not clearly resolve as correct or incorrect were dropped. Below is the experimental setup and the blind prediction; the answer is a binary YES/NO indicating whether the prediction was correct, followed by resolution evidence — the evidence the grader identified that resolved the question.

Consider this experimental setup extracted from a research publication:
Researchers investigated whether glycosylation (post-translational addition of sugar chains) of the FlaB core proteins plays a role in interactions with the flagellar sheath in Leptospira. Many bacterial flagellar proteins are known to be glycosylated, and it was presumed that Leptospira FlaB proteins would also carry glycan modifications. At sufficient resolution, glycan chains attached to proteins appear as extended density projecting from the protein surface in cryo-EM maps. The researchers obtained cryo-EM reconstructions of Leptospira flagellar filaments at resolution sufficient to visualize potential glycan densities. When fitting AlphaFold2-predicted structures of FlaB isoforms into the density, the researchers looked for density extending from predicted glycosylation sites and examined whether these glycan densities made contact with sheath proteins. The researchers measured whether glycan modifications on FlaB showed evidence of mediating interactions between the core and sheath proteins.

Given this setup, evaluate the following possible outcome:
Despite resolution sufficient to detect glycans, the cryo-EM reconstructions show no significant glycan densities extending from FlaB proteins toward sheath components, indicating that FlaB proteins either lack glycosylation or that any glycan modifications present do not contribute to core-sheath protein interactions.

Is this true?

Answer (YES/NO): NO